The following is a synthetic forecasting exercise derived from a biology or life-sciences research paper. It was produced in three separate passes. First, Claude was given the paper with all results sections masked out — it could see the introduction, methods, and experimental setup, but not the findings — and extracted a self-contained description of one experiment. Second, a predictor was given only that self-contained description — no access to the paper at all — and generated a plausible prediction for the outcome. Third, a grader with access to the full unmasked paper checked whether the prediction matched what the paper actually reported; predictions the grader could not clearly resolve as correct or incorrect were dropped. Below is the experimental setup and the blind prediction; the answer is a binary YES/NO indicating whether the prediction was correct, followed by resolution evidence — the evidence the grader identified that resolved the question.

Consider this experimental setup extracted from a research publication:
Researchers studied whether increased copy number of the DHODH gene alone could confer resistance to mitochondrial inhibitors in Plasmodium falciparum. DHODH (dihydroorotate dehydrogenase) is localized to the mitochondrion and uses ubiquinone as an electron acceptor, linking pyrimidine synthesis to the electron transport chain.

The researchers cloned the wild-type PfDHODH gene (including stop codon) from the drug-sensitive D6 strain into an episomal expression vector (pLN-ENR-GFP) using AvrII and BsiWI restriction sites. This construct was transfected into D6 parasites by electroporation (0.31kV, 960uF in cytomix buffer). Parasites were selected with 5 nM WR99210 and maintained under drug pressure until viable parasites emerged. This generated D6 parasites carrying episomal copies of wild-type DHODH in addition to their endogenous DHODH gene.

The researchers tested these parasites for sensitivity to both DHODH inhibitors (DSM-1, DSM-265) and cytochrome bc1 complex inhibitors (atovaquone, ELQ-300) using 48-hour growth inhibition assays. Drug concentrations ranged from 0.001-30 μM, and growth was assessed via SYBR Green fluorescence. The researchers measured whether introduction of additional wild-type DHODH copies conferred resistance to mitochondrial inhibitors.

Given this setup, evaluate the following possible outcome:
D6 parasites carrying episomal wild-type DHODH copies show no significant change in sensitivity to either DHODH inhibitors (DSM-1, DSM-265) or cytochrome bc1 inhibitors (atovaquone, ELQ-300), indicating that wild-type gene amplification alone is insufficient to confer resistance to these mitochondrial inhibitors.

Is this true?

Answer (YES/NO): NO